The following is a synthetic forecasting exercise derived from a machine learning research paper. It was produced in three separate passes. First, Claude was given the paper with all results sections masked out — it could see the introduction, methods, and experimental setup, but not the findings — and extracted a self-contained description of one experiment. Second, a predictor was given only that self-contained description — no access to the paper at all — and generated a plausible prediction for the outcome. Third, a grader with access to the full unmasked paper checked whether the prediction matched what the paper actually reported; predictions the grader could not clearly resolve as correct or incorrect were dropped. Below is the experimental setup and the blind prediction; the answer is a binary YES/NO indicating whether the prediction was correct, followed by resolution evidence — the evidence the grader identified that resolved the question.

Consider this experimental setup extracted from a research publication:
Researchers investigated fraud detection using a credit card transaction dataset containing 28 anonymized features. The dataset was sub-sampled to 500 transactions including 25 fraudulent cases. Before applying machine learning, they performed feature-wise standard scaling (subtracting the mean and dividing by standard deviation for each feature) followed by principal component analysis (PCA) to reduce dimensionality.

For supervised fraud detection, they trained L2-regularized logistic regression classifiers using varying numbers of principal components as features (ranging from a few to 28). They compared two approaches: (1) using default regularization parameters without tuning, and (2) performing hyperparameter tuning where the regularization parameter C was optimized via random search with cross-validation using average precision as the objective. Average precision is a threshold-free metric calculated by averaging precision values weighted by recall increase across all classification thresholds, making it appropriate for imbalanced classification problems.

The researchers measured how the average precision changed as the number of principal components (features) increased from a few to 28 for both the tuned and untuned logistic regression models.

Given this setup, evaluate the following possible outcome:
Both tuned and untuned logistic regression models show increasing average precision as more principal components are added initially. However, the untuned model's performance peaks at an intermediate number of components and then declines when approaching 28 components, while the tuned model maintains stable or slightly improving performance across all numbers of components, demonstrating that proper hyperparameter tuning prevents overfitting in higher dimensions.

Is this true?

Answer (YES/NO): YES